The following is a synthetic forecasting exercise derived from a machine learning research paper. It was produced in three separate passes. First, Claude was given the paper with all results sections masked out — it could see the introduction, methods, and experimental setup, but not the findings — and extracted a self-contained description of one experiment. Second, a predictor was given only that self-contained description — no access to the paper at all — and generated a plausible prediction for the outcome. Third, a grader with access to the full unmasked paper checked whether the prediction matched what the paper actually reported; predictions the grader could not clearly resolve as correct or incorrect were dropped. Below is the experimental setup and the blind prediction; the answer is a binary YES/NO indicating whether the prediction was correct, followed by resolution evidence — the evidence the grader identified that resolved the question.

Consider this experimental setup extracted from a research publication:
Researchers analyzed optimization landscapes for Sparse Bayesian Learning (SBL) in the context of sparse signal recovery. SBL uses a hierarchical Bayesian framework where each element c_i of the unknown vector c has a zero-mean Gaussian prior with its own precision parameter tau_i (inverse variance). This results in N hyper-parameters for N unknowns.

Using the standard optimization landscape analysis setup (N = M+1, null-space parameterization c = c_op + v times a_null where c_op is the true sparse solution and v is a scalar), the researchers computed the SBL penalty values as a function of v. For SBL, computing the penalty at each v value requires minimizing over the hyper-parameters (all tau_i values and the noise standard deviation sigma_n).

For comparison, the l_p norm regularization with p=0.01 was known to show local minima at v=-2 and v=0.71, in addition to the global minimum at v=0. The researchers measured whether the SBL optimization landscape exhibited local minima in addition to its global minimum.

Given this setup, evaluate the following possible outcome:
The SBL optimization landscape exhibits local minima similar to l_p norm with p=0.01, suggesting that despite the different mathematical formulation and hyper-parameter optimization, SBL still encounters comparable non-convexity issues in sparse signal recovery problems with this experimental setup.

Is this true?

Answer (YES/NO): NO